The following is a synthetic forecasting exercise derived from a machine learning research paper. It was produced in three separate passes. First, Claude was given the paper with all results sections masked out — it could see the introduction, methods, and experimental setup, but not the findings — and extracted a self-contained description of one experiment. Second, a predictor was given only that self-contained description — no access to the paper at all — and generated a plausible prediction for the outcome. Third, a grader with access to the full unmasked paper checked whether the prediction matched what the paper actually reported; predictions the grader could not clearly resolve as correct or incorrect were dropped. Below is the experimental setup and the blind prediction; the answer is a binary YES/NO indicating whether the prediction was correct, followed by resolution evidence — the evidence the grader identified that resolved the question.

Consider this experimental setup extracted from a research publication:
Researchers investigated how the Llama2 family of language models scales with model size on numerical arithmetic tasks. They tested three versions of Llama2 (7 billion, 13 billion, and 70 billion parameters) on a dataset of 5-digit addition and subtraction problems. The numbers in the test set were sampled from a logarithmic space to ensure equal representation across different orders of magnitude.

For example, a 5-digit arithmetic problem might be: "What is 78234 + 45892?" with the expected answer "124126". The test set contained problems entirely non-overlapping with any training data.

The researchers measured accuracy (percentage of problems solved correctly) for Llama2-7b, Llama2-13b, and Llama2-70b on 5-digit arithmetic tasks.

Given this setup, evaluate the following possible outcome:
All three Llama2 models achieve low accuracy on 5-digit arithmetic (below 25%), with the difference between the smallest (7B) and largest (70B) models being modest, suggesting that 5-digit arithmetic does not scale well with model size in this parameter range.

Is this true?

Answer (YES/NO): NO